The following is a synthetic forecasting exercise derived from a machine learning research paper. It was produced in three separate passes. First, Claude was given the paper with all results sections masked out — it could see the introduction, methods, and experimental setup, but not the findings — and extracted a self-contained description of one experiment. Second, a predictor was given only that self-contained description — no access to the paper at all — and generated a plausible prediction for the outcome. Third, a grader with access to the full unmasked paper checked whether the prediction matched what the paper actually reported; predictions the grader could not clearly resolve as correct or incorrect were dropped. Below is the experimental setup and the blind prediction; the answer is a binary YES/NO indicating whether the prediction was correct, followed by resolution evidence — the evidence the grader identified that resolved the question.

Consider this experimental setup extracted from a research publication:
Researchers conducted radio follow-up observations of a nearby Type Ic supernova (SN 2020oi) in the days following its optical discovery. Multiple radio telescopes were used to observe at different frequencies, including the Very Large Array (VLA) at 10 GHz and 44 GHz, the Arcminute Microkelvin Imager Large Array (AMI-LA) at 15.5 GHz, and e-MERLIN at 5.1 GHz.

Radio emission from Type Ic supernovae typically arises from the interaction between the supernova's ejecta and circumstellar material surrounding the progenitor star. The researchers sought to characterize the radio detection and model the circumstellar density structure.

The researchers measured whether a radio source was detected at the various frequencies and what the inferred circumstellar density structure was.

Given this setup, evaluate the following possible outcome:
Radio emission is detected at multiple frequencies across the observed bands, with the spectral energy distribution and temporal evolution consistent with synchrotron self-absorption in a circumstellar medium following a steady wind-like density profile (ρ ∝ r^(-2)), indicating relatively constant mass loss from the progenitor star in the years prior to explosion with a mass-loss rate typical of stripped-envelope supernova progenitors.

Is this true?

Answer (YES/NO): NO